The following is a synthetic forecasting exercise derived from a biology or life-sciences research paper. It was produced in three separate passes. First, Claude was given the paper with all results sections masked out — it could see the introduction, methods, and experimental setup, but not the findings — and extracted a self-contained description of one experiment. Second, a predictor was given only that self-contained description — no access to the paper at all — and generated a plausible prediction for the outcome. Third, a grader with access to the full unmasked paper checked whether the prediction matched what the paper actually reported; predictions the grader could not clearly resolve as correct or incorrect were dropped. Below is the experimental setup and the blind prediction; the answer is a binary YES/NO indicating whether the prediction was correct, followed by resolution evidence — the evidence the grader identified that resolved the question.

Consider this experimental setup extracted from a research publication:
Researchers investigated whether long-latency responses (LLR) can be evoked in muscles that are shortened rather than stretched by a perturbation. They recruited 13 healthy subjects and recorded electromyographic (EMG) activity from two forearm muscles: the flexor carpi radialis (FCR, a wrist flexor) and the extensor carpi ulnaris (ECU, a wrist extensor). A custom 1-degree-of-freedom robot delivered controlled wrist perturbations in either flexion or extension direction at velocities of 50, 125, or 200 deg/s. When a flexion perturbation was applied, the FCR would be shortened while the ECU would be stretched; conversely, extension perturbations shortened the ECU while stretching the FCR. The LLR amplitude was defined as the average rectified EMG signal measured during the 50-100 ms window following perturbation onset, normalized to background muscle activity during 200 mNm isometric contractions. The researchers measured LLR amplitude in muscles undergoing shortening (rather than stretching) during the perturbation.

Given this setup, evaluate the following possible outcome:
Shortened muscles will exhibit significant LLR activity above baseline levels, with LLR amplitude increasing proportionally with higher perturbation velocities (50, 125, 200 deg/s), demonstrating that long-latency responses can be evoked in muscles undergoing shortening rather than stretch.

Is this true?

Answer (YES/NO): NO